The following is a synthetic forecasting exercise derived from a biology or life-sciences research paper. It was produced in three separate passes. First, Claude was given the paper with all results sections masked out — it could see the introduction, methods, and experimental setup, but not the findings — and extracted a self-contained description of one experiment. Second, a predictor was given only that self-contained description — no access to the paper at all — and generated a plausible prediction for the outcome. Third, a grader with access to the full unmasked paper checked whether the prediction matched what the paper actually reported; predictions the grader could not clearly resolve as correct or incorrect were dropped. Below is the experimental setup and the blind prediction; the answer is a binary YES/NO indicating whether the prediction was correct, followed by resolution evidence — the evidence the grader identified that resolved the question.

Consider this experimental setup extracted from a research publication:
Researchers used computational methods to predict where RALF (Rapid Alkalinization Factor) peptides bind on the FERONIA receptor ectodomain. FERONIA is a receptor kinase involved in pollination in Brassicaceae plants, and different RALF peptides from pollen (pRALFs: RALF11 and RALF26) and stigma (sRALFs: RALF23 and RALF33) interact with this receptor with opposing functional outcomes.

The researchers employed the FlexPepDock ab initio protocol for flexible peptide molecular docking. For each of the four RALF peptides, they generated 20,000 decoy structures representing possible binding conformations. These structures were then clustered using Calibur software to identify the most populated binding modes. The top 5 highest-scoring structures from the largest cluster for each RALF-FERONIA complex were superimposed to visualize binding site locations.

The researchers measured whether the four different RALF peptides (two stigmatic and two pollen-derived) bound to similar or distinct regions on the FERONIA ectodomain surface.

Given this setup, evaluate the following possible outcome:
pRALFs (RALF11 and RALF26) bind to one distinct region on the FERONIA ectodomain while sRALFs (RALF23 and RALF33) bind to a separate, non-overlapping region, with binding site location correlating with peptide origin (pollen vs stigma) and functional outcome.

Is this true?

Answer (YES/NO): NO